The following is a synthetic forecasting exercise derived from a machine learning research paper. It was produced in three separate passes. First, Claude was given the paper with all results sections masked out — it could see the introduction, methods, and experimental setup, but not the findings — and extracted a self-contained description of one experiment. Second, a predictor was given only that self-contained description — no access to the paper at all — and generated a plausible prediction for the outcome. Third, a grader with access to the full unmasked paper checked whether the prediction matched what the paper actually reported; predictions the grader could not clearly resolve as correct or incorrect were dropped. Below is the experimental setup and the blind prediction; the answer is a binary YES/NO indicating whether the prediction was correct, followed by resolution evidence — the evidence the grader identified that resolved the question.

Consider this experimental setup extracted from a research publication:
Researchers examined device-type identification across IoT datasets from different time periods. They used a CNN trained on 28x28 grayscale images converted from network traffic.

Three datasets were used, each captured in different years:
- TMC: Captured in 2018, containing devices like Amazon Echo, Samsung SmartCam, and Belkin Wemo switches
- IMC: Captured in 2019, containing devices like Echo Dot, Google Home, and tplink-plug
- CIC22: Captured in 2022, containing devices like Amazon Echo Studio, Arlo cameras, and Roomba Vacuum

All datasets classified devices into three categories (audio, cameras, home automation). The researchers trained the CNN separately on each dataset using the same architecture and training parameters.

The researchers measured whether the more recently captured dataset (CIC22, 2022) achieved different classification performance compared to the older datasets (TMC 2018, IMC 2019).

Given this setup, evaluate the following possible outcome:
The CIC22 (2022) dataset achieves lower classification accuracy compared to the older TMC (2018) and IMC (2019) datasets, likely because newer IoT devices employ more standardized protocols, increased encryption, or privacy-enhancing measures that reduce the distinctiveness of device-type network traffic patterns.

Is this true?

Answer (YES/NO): NO